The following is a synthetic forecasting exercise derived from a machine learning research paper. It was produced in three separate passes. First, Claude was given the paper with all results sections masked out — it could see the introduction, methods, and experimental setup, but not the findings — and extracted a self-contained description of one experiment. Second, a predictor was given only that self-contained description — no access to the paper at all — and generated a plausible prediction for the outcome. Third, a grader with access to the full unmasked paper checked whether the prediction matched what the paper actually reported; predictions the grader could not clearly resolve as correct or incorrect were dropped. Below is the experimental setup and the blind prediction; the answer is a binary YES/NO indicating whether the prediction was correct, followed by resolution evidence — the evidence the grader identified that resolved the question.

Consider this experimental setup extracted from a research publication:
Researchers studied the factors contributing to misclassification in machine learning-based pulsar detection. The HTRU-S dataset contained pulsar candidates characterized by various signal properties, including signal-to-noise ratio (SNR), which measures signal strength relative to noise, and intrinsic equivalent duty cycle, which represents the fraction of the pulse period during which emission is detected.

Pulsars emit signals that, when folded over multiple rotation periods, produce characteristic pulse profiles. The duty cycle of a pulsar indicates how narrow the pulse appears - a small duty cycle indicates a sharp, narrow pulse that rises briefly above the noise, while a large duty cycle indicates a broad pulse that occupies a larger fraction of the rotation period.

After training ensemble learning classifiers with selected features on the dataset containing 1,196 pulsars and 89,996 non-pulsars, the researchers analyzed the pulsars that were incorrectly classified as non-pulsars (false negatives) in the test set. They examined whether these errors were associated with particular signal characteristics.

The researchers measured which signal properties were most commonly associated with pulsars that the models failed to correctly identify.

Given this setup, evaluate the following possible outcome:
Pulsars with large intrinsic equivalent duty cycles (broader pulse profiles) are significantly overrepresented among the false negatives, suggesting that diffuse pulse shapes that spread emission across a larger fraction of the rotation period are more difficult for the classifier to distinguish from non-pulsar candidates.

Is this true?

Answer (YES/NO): YES